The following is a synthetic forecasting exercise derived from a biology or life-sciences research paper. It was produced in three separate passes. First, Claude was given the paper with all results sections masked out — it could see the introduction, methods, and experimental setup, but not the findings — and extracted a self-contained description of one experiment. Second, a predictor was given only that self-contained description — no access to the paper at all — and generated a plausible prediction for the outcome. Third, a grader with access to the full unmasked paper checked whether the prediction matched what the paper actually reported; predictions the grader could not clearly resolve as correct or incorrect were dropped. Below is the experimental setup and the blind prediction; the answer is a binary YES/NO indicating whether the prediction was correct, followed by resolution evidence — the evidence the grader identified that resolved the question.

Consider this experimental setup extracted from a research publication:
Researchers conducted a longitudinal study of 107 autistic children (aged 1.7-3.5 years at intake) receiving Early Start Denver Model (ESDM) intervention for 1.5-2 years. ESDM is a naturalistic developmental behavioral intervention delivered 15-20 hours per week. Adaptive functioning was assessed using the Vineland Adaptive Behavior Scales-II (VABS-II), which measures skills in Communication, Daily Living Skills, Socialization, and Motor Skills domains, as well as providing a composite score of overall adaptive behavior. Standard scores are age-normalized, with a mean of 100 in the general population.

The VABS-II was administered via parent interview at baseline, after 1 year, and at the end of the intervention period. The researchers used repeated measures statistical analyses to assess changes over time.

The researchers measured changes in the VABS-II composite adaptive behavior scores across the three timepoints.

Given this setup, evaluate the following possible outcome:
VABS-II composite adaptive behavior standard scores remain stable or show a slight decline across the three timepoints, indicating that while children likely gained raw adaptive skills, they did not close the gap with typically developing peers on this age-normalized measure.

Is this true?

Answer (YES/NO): NO